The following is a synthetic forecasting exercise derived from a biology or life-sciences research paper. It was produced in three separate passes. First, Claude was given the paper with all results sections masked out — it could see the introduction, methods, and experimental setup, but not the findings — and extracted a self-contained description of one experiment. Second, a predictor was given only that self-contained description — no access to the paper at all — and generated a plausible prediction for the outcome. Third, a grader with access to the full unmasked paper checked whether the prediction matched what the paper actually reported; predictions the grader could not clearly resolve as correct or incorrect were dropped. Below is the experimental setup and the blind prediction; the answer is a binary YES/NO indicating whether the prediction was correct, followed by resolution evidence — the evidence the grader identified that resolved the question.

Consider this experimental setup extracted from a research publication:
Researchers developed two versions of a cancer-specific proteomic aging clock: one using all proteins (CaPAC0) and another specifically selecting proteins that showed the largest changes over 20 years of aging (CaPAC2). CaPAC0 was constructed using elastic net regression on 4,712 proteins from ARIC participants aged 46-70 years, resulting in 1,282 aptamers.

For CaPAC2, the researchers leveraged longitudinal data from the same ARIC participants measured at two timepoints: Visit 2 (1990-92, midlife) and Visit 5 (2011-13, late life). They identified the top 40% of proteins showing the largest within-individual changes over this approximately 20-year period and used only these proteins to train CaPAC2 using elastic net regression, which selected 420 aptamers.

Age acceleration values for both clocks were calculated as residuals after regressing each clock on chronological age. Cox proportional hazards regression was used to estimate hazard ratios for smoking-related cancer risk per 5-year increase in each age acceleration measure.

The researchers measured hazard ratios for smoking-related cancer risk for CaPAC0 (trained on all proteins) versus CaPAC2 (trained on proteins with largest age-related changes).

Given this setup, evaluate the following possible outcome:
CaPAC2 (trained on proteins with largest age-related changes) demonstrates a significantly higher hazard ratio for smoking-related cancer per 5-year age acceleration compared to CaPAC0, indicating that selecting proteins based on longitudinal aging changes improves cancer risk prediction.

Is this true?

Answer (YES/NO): NO